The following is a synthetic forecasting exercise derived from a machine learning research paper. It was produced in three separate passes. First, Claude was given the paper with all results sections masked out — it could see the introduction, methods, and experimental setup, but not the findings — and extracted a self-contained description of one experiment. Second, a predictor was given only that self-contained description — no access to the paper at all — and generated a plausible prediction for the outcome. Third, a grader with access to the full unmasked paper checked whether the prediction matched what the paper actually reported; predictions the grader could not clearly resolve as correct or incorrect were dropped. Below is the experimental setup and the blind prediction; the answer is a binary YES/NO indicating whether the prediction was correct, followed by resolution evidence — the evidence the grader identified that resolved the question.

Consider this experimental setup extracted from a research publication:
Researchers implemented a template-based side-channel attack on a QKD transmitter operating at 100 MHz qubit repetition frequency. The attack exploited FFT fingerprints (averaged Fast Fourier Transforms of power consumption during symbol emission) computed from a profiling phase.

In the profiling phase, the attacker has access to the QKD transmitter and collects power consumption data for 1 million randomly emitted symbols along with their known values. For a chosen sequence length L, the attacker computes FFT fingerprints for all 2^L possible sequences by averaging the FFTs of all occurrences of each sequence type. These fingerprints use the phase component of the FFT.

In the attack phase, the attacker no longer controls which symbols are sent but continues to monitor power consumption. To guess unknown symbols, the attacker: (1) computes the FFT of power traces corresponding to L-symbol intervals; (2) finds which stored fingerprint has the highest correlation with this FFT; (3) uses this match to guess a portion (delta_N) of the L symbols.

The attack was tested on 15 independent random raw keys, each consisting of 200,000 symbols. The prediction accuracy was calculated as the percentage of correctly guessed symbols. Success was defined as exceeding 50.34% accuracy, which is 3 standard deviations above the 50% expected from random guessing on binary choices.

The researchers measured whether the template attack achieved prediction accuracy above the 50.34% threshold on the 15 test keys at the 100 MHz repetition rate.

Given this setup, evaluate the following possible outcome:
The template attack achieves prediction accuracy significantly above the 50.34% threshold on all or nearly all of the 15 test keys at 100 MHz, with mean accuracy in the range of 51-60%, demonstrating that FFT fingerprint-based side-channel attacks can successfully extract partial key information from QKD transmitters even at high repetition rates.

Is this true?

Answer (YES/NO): NO